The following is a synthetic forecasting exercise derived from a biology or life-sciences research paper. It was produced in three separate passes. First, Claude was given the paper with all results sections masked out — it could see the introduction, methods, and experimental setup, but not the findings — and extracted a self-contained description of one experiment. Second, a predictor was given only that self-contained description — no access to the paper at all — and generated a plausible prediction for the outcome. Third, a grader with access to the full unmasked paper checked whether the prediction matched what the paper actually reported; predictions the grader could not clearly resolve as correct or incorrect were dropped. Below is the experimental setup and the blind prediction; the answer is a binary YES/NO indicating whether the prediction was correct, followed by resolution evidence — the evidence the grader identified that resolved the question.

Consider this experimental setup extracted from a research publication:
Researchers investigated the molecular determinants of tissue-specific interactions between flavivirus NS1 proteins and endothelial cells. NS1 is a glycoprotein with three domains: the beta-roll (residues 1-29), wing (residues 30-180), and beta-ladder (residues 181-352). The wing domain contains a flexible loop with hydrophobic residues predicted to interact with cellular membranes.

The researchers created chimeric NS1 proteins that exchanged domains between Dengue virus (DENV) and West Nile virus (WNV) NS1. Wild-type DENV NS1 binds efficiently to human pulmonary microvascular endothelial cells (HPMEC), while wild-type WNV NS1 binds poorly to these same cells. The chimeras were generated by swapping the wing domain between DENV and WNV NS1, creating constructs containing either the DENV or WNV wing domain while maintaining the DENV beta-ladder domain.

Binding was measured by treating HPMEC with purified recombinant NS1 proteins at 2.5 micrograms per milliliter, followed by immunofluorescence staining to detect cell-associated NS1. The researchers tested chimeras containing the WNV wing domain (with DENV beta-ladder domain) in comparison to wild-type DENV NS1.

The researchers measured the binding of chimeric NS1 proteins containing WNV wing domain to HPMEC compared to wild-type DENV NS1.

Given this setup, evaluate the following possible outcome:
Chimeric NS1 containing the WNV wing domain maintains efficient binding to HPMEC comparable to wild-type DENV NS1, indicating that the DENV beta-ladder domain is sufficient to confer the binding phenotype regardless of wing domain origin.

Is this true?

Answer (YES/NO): NO